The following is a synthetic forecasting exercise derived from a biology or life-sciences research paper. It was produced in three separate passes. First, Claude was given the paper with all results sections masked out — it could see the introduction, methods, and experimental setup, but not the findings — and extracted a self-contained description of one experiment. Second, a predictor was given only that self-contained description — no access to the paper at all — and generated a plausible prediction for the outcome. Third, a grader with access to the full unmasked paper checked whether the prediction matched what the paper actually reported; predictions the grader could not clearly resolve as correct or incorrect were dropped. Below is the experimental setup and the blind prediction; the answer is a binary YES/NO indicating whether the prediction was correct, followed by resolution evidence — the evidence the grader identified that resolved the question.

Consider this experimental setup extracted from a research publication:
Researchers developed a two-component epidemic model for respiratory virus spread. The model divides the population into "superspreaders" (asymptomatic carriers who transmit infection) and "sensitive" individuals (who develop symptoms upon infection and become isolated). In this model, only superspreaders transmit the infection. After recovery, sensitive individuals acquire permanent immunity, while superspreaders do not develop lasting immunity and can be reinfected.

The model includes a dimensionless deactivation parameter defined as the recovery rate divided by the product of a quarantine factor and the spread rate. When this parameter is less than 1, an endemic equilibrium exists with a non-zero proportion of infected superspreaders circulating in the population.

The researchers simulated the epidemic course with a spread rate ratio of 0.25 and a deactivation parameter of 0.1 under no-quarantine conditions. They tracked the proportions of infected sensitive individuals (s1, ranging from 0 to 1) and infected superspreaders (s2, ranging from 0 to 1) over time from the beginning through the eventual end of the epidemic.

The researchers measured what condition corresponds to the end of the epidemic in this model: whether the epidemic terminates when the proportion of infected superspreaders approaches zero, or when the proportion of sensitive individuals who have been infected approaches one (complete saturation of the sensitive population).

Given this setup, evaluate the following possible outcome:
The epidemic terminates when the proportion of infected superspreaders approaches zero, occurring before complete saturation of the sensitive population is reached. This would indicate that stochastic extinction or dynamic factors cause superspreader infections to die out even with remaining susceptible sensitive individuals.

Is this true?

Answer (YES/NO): NO